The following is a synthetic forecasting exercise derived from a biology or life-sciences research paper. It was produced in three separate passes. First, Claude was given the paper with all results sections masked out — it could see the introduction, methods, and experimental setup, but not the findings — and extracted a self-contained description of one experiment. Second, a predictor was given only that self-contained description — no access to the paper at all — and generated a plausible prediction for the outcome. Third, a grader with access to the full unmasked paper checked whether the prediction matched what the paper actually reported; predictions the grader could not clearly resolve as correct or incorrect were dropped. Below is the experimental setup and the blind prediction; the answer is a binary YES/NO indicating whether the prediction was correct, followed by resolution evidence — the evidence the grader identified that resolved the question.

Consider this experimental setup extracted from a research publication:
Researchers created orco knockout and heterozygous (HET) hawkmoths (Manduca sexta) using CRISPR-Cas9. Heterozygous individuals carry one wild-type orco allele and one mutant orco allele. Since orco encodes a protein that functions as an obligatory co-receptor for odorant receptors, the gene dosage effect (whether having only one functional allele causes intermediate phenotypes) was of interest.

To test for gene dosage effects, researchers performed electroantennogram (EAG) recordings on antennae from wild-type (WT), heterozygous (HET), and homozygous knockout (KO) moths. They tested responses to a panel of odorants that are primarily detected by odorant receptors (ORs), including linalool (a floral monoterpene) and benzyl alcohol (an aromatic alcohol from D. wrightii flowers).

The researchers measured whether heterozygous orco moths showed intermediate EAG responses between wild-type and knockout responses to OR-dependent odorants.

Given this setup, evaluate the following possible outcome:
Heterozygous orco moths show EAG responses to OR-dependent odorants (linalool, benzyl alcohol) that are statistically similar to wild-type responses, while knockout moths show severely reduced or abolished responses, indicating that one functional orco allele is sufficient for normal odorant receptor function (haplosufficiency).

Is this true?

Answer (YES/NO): YES